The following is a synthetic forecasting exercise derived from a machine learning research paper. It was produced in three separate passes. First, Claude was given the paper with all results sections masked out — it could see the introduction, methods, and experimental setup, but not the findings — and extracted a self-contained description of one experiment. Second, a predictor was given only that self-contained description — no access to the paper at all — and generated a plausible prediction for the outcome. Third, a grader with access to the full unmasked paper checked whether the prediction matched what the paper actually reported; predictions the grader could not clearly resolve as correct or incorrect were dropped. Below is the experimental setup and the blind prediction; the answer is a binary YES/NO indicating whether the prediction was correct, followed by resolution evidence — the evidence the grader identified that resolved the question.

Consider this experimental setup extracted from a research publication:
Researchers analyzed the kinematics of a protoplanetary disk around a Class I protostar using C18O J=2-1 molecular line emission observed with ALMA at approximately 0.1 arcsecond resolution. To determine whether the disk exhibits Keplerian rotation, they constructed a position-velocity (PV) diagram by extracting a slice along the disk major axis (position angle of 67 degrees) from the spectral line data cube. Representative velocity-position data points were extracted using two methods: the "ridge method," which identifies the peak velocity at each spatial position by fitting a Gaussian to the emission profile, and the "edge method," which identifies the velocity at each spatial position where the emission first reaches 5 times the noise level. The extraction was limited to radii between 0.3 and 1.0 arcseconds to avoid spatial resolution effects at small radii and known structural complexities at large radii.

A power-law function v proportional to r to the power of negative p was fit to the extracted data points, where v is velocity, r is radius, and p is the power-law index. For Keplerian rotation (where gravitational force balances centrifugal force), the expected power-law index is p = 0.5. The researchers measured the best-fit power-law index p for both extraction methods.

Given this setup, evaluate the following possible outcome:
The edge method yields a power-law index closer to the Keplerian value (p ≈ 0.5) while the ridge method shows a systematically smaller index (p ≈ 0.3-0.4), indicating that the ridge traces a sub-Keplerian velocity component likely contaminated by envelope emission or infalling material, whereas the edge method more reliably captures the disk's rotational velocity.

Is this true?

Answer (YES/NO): NO